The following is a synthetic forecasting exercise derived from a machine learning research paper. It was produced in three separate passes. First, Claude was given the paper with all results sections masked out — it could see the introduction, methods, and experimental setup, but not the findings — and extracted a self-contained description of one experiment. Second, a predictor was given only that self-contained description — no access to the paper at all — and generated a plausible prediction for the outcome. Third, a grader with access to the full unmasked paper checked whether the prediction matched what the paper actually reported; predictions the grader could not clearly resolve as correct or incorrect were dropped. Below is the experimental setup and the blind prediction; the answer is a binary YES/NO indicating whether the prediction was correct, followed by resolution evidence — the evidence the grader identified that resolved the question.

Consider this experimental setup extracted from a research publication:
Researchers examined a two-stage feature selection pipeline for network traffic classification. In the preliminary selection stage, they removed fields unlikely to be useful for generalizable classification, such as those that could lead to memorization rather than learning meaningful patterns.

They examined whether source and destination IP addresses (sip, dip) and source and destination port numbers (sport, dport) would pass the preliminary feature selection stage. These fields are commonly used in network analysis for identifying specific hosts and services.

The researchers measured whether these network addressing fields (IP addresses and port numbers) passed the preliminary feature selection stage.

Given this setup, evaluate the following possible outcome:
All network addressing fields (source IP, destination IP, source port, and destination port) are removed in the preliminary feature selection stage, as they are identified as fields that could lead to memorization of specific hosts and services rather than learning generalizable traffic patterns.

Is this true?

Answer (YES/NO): YES